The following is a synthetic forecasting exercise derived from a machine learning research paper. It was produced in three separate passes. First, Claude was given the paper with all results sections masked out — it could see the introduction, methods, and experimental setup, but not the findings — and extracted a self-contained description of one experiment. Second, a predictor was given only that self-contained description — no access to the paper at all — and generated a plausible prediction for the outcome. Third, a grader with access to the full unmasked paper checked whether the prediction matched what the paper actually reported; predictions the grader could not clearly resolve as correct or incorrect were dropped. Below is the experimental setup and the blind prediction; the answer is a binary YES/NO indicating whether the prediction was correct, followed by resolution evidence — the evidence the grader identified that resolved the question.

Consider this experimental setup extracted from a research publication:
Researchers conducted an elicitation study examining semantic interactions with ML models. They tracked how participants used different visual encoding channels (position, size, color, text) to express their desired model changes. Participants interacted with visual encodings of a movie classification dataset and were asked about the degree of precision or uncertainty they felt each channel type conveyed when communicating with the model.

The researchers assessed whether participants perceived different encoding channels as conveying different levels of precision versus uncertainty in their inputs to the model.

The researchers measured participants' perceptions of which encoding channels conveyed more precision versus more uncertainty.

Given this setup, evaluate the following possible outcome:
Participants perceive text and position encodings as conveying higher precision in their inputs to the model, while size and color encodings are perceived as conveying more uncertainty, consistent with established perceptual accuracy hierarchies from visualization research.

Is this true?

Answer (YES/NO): YES